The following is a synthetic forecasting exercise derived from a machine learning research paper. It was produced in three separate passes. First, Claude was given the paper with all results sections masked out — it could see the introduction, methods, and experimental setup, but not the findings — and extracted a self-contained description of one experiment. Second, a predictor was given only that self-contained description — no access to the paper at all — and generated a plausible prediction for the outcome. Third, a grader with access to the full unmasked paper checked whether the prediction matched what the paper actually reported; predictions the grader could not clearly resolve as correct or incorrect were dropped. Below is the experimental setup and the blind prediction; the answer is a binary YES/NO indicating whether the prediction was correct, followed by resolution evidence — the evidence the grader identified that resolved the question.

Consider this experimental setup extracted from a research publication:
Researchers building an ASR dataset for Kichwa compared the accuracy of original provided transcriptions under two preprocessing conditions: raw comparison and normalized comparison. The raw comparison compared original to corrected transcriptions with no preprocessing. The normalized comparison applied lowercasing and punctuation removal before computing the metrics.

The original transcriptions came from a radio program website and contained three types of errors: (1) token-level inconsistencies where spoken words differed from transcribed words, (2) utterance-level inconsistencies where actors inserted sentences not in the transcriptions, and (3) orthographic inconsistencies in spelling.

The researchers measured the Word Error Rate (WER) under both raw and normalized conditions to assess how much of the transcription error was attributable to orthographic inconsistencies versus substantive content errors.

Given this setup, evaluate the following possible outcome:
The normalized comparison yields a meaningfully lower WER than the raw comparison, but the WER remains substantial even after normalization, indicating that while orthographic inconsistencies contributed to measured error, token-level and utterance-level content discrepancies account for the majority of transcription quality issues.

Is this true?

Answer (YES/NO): YES